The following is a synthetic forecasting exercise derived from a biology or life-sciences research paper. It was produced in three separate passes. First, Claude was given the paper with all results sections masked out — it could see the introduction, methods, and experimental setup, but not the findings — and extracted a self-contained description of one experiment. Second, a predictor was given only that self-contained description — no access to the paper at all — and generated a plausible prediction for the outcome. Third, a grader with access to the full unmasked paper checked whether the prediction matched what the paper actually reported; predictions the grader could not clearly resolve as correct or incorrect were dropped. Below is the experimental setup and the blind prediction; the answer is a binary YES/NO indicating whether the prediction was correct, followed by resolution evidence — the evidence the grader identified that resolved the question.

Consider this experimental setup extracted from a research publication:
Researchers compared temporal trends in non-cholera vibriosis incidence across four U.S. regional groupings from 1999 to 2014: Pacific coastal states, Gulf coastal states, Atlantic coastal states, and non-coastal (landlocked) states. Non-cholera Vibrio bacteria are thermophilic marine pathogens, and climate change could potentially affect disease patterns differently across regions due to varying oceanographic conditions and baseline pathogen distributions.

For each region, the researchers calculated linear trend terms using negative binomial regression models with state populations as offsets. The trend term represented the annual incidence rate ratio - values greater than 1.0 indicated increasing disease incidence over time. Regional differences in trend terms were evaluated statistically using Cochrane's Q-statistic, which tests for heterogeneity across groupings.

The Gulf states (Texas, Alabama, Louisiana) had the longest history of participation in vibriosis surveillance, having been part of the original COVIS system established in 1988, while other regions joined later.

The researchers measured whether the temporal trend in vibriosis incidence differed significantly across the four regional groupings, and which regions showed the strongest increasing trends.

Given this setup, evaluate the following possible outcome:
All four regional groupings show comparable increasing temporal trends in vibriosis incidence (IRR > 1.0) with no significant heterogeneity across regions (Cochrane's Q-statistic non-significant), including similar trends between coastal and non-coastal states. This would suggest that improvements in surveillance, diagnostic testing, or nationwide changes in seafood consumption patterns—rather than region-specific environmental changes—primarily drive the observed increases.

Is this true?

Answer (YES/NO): NO